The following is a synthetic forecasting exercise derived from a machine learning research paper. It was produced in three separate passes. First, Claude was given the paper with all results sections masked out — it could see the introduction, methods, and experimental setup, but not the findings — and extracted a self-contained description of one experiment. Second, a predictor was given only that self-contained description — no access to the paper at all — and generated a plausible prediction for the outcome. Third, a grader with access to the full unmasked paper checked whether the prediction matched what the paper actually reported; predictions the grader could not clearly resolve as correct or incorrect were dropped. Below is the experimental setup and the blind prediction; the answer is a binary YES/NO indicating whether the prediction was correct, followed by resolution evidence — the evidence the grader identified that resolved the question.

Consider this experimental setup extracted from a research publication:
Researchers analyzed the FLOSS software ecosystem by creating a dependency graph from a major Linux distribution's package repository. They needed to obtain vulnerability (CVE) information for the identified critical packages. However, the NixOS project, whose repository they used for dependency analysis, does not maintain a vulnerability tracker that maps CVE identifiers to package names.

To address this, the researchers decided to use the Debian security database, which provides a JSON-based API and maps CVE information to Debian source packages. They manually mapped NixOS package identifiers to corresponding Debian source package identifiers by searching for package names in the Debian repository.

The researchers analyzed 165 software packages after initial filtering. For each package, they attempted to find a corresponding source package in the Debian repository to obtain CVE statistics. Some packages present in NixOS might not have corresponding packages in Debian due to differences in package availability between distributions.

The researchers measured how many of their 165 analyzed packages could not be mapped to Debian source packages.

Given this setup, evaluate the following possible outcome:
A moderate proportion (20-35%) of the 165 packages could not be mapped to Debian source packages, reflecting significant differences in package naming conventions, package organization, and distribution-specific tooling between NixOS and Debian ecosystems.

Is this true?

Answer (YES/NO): NO